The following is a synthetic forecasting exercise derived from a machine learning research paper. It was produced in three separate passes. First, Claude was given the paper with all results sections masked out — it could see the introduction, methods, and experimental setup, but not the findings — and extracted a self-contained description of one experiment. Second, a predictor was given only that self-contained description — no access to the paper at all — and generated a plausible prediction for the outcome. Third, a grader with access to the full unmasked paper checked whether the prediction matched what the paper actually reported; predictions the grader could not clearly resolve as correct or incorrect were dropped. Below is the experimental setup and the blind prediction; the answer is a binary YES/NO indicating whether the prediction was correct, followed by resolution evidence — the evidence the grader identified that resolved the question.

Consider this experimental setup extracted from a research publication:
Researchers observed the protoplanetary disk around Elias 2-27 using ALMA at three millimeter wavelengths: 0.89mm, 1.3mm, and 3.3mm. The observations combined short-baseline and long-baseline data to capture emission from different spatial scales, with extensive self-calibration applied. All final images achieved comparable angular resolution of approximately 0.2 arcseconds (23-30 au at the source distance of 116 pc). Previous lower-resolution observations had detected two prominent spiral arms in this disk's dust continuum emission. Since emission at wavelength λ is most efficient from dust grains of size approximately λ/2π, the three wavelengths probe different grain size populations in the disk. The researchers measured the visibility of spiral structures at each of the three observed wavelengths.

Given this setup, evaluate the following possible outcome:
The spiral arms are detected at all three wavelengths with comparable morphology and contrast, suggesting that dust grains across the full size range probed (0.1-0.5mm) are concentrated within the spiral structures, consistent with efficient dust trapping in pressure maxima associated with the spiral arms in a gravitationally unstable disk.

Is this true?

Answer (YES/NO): NO